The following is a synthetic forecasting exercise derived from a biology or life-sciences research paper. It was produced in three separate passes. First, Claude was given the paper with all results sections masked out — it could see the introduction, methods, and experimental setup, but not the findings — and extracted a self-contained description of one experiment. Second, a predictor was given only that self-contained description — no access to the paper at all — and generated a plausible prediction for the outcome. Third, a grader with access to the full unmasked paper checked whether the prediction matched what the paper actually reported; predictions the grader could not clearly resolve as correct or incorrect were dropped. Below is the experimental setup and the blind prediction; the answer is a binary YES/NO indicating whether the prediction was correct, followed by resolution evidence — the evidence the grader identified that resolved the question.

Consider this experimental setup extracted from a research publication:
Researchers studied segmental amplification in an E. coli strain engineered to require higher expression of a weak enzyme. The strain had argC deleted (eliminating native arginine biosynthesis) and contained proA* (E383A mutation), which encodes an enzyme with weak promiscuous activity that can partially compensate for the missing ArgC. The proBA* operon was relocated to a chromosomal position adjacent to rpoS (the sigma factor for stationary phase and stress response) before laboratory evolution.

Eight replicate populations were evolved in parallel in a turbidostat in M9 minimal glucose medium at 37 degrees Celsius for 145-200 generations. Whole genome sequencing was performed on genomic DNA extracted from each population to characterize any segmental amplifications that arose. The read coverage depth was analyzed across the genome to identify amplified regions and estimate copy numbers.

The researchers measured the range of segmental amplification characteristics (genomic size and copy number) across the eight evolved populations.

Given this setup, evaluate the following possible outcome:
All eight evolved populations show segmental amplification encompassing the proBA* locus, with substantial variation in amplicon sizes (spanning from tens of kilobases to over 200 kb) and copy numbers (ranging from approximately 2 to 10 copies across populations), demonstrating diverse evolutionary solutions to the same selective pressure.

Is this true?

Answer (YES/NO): NO